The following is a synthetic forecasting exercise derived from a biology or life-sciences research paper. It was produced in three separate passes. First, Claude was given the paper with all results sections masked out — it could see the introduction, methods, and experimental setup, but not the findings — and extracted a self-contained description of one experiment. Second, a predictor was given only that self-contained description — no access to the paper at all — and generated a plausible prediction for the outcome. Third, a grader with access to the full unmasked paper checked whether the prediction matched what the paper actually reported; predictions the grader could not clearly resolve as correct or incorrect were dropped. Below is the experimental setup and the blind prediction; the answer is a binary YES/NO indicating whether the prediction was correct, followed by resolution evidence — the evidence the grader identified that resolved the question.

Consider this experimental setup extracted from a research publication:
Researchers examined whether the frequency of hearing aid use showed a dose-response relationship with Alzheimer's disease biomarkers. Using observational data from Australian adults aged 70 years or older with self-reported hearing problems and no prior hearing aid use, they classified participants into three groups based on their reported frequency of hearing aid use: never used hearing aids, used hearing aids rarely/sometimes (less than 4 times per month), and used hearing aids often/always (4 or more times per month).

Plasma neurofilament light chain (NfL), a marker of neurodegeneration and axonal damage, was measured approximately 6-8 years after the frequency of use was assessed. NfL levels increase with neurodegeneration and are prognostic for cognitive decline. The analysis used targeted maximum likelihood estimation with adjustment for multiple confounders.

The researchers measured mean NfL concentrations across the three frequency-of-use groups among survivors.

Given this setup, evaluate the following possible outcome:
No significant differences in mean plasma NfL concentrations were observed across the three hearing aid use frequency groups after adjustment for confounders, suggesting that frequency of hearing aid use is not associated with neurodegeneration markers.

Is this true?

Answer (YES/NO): YES